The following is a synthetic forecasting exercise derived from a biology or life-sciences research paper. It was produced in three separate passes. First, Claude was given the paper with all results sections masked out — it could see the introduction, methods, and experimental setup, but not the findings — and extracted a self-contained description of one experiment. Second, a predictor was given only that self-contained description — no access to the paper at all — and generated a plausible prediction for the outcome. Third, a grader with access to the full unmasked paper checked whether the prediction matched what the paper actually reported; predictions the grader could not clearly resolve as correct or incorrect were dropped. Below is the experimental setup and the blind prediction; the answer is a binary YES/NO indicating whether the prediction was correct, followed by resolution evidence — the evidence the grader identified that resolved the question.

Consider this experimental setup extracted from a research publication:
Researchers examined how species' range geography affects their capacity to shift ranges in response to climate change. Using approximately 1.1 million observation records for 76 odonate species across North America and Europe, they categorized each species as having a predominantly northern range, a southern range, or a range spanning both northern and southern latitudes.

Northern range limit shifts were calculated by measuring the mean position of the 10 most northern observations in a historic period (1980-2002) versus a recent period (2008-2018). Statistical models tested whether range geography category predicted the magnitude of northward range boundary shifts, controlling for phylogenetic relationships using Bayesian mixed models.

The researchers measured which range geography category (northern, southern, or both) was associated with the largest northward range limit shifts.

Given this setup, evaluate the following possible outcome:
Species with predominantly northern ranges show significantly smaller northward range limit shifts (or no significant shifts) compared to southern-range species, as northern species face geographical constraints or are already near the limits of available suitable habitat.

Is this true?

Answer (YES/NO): YES